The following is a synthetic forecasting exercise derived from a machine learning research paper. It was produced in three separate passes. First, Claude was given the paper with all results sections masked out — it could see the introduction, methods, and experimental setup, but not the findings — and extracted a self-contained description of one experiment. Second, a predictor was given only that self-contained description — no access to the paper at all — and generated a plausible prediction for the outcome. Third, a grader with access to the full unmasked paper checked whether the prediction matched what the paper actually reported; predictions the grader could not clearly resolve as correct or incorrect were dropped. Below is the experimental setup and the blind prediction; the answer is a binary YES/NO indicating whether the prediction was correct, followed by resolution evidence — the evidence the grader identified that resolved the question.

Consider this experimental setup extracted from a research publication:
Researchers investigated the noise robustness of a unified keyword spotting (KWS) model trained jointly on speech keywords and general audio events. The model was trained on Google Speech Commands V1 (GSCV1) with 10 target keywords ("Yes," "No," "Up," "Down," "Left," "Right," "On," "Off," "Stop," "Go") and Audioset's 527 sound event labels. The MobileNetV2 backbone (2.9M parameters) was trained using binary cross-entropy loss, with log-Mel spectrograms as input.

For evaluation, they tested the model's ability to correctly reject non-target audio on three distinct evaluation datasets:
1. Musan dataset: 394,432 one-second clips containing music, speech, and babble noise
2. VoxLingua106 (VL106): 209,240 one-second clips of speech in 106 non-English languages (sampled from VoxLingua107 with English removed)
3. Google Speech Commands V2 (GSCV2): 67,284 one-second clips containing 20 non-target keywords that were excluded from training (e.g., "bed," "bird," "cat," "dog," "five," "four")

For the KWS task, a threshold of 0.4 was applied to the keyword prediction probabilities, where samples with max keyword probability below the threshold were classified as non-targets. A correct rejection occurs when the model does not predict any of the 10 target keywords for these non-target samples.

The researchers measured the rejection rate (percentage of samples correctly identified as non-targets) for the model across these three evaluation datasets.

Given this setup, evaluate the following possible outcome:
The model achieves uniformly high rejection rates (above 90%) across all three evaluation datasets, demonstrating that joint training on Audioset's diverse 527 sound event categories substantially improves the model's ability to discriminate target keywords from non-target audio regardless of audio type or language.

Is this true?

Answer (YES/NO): YES